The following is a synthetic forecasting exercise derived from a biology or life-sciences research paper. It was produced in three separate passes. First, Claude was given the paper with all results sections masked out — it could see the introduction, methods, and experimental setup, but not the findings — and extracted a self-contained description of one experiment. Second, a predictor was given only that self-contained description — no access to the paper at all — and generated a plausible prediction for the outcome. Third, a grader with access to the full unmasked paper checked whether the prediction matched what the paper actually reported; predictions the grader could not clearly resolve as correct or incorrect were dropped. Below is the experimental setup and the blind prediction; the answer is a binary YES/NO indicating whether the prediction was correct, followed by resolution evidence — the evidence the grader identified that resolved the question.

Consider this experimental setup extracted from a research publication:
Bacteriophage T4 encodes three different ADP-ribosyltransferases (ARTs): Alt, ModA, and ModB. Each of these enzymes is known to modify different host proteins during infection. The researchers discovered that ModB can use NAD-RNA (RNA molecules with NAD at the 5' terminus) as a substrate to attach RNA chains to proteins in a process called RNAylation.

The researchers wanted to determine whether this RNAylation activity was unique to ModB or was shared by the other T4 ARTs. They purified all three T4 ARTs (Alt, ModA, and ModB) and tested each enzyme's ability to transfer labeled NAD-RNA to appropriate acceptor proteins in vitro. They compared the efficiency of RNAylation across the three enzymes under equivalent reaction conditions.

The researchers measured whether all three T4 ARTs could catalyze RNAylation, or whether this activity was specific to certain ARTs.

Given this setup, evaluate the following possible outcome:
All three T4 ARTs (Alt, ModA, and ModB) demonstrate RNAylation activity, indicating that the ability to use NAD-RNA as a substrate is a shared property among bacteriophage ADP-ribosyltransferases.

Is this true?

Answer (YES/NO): NO